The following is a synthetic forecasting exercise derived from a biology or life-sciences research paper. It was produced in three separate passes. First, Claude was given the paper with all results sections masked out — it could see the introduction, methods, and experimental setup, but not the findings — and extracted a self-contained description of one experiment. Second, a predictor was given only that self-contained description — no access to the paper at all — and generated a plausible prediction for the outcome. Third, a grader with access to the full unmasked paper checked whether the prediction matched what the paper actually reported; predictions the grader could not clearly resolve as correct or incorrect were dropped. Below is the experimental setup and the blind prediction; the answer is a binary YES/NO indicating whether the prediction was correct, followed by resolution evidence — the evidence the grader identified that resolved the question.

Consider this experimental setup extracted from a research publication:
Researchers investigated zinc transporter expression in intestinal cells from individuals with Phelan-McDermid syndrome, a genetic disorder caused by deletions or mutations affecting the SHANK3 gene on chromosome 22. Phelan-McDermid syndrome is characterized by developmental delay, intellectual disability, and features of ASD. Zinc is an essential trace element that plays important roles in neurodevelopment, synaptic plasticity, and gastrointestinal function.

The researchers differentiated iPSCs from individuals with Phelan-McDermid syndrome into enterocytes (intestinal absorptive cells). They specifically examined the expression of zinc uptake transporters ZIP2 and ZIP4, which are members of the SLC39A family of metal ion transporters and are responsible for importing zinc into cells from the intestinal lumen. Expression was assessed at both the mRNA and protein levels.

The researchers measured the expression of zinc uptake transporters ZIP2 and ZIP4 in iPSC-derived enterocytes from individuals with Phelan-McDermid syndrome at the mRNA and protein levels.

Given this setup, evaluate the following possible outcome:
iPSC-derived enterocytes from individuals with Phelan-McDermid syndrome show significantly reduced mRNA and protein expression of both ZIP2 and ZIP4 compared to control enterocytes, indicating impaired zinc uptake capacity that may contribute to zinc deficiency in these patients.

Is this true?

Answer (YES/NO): YES